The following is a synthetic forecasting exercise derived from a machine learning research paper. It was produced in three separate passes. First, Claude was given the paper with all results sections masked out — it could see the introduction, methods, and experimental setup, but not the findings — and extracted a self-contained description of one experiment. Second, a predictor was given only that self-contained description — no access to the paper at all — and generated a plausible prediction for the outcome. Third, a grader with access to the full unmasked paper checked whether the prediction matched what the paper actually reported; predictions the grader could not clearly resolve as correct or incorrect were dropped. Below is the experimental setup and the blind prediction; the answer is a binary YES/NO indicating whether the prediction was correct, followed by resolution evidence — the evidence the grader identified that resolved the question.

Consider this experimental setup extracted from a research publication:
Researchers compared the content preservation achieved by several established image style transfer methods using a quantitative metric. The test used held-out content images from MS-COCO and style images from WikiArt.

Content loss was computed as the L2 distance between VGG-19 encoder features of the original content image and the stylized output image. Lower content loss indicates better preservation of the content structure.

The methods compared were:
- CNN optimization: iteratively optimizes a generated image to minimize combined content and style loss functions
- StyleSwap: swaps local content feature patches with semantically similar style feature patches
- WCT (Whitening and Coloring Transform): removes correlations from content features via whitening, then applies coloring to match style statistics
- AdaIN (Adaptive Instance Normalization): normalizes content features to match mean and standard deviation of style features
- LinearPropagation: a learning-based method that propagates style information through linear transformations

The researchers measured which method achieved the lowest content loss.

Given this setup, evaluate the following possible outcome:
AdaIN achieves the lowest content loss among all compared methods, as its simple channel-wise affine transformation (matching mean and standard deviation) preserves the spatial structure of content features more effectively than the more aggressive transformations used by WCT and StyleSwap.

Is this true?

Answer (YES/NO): NO